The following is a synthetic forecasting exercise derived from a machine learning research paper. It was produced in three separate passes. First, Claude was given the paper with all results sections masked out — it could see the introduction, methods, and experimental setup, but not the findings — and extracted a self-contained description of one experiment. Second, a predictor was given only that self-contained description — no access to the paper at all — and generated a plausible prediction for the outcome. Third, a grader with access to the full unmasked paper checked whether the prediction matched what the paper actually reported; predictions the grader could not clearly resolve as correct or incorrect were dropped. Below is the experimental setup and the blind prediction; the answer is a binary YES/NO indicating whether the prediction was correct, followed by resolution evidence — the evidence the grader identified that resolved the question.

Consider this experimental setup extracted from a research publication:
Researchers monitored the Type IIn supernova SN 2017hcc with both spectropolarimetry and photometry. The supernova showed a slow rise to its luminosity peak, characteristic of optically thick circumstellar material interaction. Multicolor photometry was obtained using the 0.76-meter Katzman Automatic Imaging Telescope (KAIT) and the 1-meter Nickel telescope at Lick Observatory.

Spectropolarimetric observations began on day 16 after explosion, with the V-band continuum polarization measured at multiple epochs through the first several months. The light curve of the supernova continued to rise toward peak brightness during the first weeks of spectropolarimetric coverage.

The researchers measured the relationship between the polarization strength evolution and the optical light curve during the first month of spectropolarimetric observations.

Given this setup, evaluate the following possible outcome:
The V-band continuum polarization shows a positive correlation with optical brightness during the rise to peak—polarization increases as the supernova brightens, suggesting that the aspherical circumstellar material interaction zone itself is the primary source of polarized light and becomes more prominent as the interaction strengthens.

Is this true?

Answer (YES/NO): NO